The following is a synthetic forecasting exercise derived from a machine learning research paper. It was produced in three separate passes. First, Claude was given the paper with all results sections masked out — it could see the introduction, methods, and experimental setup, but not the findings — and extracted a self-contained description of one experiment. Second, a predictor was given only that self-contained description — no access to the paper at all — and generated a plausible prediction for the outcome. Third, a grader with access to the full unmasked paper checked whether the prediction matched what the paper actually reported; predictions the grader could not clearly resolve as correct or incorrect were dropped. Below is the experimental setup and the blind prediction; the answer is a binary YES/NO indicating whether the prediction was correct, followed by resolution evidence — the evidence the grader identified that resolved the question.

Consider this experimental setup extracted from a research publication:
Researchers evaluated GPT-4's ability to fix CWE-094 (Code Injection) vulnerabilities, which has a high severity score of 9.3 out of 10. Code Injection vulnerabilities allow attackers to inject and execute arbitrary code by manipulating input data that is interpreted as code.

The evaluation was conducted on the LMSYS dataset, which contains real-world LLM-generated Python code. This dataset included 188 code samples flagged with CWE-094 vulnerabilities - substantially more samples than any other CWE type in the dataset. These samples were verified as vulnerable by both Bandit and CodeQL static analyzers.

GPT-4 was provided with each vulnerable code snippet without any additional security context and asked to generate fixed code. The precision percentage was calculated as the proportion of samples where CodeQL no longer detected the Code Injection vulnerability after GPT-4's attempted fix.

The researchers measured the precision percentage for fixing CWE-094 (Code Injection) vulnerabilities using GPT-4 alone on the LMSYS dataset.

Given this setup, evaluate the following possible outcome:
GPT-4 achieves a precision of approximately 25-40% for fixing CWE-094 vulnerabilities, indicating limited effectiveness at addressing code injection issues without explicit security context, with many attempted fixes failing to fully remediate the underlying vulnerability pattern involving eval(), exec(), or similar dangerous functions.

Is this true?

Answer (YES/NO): YES